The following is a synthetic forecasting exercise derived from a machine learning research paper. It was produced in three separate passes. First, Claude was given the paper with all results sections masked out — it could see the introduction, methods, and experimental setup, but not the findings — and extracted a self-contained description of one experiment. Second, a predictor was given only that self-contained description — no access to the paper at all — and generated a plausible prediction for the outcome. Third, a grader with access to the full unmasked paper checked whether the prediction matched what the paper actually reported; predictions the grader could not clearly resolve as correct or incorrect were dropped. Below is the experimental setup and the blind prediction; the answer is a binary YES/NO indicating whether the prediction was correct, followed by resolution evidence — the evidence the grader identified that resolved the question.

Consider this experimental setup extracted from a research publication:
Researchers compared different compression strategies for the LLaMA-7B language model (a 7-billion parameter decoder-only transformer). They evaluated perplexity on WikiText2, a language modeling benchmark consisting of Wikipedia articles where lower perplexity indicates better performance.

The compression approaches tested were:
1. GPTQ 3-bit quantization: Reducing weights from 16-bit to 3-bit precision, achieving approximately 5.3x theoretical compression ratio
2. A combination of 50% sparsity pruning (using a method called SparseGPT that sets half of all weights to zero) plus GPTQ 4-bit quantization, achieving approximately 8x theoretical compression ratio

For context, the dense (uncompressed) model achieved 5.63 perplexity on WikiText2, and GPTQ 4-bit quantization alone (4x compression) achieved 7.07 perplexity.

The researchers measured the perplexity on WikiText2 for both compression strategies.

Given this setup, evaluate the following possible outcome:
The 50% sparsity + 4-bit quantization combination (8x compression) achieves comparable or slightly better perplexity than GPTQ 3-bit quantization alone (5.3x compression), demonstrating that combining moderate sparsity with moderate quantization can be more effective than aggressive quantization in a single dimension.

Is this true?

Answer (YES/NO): NO